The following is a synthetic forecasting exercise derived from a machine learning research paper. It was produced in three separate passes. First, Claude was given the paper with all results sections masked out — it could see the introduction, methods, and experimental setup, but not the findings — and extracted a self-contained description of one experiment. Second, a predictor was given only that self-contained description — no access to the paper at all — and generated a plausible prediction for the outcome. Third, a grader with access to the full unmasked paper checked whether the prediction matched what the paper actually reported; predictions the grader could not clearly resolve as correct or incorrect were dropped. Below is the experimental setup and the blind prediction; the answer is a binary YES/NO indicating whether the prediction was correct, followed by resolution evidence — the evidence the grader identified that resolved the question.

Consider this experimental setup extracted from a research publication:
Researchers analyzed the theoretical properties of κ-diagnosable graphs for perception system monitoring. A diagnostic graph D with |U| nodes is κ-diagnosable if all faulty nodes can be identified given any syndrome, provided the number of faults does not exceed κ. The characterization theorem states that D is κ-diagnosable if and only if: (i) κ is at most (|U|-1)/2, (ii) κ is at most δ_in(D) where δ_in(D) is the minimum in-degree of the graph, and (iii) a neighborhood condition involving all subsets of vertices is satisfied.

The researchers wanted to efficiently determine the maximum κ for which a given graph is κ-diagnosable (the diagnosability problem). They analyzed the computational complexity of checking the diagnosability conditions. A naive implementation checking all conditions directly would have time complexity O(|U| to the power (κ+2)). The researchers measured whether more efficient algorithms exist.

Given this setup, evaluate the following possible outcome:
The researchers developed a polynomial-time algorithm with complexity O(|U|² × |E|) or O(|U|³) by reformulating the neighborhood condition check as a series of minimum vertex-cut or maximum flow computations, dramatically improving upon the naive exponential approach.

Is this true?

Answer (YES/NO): NO